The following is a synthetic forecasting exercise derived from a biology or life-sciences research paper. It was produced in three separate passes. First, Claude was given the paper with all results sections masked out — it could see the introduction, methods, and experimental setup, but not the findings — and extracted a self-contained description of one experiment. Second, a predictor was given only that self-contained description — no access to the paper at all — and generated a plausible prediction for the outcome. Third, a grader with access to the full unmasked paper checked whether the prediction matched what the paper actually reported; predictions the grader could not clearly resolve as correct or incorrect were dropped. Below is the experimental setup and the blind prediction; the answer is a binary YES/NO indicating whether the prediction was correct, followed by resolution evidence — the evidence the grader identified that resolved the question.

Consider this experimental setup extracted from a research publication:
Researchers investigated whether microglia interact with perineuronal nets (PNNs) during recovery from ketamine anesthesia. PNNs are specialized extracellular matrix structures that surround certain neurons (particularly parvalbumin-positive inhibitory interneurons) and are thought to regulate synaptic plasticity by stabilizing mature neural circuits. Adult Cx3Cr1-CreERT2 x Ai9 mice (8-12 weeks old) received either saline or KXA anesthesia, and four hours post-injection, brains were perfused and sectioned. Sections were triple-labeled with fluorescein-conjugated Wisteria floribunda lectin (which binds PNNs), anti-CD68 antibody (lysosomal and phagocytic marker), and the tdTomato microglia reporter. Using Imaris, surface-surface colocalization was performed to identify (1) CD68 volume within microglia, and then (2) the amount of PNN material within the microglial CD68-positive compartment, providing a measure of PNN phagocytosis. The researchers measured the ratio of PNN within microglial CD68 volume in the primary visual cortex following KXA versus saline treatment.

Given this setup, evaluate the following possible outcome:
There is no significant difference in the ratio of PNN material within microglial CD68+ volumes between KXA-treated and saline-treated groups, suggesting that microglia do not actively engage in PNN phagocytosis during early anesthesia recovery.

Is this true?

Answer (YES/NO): NO